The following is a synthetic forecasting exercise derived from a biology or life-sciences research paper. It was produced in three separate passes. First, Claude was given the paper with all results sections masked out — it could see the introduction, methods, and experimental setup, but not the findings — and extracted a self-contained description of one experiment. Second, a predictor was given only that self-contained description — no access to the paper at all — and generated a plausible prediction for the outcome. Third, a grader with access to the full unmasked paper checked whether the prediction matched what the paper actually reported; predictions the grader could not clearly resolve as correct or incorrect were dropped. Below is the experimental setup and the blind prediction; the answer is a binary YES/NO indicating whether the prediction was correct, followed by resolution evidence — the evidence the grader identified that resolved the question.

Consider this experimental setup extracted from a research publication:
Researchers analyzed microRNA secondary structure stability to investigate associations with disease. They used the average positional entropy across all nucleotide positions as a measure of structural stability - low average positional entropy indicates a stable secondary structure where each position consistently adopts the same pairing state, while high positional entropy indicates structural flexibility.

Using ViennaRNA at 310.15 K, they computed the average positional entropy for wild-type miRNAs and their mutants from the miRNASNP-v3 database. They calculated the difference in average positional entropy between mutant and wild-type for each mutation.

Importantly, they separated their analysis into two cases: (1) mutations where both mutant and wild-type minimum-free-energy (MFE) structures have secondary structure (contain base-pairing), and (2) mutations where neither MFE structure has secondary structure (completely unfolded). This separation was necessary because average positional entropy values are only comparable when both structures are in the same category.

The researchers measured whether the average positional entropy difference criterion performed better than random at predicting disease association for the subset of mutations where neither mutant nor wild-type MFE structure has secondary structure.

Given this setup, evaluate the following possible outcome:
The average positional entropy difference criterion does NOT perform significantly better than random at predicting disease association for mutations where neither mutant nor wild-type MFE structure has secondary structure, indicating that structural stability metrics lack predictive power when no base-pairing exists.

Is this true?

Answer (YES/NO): YES